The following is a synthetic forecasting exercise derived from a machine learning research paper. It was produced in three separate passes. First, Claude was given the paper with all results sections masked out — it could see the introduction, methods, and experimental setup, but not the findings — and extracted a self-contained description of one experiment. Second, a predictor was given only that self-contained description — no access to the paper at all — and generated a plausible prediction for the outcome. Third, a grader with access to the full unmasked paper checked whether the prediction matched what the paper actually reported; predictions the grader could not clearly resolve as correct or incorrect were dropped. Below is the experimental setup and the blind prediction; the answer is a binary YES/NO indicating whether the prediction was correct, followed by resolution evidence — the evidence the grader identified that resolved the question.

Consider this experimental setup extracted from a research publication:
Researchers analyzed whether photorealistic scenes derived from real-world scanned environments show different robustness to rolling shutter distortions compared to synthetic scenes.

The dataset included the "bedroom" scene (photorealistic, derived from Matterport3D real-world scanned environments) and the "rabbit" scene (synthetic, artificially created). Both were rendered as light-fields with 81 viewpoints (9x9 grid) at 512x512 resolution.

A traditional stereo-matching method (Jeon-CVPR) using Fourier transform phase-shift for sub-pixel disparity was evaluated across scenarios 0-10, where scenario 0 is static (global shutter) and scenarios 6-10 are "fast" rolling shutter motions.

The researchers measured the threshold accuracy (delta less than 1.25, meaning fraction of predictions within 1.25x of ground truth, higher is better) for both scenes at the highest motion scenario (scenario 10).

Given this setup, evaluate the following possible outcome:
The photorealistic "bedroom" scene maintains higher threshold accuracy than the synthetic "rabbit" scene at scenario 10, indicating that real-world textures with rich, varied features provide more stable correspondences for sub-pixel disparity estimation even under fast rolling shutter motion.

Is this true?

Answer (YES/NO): YES